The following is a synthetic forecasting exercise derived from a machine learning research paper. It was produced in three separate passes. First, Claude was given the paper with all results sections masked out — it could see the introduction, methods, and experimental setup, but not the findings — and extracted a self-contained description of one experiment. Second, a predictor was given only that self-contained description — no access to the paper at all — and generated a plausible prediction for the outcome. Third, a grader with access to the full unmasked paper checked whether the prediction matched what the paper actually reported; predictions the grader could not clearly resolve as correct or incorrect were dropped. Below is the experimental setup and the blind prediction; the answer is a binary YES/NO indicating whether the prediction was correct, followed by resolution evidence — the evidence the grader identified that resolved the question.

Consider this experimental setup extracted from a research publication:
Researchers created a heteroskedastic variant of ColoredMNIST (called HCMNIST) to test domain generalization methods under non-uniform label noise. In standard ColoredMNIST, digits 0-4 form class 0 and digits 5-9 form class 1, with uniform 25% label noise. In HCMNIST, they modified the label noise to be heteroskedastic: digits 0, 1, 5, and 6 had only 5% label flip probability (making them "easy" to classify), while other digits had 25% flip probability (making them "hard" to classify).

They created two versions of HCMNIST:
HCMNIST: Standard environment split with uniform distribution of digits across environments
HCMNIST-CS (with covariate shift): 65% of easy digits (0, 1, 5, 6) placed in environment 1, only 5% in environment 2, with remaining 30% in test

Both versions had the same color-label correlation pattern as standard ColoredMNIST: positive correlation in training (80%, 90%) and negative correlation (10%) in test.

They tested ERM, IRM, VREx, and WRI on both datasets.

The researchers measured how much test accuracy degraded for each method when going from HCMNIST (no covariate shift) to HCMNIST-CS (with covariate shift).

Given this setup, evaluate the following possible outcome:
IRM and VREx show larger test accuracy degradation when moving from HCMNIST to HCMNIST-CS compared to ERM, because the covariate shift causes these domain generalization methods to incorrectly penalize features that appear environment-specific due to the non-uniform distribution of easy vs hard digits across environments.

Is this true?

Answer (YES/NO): YES